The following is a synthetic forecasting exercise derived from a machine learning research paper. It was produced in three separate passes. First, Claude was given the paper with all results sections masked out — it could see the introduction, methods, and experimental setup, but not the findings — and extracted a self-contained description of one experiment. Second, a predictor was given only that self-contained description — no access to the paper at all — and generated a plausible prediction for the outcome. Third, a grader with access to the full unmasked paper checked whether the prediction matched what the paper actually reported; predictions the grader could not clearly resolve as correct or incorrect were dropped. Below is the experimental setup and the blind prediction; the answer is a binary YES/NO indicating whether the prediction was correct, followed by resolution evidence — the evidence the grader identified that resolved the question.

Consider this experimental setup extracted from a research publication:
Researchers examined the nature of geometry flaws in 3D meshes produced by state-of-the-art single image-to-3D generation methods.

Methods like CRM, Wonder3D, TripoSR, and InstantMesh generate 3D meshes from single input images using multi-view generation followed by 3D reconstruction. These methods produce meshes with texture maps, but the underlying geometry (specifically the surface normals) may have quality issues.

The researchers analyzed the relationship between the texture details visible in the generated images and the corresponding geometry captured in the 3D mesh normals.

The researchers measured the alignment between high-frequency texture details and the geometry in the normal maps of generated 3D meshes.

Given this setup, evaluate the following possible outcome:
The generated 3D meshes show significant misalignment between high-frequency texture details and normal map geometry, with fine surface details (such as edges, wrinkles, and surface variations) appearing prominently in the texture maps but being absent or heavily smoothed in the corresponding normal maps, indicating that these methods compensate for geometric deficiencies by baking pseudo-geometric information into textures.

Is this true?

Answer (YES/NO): NO